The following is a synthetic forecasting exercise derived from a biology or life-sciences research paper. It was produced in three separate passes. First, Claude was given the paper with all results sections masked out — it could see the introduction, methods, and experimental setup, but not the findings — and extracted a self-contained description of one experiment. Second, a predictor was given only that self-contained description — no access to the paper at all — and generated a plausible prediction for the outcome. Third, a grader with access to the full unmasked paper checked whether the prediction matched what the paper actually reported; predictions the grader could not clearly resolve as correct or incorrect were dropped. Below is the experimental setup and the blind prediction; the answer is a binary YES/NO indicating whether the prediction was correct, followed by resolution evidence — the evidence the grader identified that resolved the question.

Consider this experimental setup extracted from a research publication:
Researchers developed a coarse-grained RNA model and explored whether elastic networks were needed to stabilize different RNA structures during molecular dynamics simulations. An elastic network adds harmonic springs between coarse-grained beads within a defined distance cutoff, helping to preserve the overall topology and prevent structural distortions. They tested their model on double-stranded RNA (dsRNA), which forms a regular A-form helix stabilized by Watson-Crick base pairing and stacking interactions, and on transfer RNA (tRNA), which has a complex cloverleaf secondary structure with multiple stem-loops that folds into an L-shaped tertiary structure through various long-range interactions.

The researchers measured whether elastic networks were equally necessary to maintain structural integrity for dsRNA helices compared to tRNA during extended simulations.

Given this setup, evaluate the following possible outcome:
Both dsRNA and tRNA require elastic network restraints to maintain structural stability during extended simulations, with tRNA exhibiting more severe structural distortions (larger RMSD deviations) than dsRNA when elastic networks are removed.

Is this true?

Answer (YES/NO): NO